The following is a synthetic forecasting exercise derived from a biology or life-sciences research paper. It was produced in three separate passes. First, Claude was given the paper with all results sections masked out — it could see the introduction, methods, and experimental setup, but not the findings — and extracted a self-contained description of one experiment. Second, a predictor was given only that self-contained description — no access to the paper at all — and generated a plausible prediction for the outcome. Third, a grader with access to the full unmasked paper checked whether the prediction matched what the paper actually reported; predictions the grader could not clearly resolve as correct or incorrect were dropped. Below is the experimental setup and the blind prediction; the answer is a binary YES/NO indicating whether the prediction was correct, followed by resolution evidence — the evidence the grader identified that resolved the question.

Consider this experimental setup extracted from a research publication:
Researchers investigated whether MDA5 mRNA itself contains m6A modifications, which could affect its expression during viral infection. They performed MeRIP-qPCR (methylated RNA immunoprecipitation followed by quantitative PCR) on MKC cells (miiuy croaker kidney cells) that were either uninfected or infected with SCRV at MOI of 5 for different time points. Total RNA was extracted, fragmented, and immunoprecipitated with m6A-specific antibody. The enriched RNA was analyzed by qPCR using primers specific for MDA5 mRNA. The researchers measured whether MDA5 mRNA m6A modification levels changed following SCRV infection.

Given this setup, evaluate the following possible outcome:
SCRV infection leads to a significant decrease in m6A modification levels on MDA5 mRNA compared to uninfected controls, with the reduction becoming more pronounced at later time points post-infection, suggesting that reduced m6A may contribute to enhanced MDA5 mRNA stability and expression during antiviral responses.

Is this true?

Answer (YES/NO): NO